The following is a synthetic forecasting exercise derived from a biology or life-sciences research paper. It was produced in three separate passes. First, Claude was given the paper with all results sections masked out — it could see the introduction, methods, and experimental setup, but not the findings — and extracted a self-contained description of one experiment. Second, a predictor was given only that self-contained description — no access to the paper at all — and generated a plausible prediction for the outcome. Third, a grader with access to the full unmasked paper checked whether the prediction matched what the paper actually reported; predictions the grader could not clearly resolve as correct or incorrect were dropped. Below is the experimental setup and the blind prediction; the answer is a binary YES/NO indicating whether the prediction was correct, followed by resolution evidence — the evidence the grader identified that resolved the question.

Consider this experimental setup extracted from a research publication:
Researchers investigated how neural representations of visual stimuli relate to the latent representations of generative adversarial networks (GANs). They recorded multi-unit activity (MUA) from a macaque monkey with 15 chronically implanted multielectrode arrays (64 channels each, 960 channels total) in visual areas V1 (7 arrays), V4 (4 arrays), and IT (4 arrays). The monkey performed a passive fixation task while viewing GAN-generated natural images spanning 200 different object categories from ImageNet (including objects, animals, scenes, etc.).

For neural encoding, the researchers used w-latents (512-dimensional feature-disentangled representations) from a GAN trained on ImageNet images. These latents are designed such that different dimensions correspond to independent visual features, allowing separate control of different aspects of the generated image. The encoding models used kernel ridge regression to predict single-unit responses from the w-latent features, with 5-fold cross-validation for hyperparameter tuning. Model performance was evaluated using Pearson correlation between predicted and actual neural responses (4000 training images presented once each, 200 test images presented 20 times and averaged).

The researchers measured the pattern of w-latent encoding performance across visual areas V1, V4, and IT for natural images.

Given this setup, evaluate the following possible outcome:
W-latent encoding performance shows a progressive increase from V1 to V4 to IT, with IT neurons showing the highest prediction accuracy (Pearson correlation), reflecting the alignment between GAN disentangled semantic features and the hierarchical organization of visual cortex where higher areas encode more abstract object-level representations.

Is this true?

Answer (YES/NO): YES